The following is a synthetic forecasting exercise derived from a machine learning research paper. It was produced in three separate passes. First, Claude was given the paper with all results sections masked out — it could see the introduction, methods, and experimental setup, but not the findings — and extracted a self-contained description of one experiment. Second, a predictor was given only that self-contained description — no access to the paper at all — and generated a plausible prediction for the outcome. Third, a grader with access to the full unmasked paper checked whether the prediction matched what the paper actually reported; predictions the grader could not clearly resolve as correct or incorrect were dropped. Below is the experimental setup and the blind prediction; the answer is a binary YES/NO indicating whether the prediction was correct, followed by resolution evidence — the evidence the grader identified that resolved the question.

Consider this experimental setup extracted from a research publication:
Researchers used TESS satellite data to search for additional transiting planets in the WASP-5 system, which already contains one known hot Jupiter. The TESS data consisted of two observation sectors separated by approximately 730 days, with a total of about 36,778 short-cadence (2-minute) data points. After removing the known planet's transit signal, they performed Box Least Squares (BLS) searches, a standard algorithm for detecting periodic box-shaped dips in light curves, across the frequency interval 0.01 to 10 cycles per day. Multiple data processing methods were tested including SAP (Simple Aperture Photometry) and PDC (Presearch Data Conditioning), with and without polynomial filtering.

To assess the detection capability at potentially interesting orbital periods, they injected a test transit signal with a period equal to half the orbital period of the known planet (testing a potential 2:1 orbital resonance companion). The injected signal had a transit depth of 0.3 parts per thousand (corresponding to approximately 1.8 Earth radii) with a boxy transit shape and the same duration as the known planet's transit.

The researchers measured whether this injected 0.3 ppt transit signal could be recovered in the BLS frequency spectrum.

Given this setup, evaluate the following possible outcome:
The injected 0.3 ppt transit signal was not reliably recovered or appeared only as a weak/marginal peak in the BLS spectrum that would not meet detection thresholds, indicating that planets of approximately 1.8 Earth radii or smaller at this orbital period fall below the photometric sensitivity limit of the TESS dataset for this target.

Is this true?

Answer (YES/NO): NO